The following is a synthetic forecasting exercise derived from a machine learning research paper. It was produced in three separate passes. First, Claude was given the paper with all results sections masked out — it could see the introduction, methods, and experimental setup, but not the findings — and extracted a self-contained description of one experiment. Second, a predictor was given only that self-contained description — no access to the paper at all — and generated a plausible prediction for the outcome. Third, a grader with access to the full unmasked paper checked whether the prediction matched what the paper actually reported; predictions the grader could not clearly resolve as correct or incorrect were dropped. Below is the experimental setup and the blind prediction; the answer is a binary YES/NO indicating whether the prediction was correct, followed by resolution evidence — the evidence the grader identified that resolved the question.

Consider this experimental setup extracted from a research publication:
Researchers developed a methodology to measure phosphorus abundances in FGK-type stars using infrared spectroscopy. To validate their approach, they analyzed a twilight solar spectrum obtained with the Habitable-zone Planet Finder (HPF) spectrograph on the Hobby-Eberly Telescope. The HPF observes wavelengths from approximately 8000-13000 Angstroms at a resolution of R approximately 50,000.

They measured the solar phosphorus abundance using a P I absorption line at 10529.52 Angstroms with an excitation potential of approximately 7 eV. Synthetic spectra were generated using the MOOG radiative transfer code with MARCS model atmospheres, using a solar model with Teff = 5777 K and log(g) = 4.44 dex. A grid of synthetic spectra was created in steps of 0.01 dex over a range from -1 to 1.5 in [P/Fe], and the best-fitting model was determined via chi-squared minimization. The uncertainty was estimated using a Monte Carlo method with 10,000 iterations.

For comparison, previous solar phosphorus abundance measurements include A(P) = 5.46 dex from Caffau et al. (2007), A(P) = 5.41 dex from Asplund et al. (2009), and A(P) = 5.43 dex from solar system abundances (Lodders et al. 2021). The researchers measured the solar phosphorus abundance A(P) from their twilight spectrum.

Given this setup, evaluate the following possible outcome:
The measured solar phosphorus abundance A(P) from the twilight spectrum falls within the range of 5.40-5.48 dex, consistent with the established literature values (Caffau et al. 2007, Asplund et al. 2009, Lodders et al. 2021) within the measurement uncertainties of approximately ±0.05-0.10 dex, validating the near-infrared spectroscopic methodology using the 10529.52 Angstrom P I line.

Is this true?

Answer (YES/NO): YES